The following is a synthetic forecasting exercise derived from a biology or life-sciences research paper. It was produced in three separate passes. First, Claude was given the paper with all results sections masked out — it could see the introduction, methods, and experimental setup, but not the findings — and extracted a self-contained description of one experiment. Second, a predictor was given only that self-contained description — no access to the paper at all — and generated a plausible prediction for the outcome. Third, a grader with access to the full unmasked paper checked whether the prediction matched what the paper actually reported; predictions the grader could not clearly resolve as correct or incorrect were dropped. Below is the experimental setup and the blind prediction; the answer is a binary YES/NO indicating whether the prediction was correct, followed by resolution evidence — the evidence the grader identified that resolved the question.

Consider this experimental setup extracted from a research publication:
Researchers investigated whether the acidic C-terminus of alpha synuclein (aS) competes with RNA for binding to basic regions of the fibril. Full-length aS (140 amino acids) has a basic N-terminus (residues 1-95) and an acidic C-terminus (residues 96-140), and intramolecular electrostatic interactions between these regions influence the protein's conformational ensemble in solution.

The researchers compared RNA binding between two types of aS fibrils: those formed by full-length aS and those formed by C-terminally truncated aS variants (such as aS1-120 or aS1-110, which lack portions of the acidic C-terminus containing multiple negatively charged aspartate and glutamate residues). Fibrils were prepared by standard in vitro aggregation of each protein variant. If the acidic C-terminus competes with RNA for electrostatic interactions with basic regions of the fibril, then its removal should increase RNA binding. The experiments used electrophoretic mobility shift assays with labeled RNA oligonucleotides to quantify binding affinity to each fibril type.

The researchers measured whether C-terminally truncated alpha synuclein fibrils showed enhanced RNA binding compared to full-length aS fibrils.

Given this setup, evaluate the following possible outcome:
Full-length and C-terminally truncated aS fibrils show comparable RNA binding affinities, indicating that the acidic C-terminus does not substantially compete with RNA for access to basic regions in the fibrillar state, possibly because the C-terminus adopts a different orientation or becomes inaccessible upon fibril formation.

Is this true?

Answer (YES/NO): NO